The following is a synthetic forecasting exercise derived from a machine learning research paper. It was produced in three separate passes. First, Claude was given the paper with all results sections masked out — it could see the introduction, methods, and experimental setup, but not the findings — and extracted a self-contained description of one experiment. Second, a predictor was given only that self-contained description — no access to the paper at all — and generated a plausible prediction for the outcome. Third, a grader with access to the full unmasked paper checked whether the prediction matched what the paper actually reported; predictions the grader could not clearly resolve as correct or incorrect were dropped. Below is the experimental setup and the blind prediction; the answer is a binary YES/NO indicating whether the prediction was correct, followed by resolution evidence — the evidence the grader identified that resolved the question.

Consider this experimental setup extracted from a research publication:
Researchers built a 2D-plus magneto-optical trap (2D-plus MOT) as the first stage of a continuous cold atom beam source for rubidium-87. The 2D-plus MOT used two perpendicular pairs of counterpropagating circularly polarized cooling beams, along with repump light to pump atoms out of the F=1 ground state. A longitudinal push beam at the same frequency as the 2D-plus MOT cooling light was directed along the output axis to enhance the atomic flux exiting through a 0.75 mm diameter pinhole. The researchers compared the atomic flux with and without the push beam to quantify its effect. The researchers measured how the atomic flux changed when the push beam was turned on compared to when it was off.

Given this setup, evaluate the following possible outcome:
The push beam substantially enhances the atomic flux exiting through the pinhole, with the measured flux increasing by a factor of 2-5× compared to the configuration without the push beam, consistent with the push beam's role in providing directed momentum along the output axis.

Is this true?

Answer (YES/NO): NO